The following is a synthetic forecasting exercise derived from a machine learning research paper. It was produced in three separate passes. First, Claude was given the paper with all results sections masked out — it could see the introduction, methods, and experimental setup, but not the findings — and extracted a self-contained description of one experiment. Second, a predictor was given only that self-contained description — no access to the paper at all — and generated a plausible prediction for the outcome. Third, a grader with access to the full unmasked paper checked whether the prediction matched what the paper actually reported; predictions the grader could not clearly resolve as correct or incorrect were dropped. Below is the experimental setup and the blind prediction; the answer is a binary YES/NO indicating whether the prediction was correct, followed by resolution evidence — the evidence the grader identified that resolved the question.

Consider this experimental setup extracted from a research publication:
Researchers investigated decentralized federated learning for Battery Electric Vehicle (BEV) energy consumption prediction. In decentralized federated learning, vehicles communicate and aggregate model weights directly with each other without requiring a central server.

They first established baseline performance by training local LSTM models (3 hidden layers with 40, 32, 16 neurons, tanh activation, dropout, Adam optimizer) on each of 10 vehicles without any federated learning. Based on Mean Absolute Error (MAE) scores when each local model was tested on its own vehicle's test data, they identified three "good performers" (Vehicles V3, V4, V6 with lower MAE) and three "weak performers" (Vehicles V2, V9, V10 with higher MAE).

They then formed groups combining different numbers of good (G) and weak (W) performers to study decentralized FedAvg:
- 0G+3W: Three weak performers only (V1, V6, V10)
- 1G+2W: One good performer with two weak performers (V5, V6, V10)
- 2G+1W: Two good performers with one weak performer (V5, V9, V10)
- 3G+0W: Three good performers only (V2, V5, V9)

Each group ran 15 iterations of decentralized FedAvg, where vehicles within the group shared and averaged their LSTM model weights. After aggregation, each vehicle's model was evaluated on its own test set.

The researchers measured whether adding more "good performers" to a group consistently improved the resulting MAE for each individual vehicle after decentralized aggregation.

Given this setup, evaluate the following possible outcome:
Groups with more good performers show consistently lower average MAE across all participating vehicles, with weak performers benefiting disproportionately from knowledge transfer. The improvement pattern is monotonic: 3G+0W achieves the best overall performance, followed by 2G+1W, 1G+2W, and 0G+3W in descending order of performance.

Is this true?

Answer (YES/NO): NO